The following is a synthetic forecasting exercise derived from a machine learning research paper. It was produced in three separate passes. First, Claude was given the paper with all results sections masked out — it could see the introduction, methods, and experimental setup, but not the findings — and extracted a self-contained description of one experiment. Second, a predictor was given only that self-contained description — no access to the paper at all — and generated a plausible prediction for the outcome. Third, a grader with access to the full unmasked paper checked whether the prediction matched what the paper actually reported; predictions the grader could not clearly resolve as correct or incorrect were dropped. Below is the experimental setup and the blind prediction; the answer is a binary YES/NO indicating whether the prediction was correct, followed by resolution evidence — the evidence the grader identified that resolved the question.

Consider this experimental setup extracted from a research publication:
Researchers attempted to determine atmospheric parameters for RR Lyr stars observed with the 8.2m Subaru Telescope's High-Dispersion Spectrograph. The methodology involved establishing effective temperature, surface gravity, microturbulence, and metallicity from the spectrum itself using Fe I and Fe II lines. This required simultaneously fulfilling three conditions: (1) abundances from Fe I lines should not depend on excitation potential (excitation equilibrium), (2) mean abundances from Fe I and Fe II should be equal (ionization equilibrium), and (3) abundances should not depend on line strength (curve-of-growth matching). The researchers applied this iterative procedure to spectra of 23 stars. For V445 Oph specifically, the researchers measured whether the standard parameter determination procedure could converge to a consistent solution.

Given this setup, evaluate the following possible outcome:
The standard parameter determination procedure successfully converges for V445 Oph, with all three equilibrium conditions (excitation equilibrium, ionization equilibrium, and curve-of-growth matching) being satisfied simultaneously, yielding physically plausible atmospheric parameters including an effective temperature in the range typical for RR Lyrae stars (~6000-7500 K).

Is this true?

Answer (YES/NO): NO